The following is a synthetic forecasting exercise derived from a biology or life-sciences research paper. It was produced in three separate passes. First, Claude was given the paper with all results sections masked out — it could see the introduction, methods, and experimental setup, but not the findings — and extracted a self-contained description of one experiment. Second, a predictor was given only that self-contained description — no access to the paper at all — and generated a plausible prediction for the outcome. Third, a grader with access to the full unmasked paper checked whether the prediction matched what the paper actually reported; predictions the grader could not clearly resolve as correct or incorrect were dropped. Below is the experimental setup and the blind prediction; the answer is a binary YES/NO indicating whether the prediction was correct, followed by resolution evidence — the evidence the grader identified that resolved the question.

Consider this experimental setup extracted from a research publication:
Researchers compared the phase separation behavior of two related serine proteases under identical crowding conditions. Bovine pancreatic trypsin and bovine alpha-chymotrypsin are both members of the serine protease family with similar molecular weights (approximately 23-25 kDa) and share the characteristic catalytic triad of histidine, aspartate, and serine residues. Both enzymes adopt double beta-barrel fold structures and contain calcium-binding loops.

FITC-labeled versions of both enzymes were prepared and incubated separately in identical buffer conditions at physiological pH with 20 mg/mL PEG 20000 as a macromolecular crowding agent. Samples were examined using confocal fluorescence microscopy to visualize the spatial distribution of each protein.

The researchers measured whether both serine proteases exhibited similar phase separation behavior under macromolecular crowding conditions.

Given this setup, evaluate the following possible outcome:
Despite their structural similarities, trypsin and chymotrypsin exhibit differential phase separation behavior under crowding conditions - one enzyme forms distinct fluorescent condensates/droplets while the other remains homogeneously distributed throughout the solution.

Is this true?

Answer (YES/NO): NO